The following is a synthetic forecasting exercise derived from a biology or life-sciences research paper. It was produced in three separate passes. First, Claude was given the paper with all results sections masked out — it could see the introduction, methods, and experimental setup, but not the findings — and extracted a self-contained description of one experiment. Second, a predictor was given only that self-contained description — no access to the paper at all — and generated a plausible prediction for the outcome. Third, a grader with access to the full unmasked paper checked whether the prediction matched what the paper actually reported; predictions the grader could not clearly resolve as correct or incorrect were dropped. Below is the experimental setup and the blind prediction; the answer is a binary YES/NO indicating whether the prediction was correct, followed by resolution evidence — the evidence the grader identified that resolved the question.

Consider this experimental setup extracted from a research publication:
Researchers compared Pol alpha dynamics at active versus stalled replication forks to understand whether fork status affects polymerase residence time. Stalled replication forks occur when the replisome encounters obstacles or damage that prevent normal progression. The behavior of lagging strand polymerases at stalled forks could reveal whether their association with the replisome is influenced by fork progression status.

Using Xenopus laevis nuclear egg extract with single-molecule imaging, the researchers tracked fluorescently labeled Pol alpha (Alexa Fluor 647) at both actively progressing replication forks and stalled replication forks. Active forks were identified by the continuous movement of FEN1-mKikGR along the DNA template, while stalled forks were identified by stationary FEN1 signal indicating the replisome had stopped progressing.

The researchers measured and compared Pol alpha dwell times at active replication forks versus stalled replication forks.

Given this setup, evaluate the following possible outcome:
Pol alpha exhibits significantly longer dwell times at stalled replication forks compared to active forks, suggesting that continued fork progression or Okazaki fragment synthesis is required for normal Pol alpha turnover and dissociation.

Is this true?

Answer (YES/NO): YES